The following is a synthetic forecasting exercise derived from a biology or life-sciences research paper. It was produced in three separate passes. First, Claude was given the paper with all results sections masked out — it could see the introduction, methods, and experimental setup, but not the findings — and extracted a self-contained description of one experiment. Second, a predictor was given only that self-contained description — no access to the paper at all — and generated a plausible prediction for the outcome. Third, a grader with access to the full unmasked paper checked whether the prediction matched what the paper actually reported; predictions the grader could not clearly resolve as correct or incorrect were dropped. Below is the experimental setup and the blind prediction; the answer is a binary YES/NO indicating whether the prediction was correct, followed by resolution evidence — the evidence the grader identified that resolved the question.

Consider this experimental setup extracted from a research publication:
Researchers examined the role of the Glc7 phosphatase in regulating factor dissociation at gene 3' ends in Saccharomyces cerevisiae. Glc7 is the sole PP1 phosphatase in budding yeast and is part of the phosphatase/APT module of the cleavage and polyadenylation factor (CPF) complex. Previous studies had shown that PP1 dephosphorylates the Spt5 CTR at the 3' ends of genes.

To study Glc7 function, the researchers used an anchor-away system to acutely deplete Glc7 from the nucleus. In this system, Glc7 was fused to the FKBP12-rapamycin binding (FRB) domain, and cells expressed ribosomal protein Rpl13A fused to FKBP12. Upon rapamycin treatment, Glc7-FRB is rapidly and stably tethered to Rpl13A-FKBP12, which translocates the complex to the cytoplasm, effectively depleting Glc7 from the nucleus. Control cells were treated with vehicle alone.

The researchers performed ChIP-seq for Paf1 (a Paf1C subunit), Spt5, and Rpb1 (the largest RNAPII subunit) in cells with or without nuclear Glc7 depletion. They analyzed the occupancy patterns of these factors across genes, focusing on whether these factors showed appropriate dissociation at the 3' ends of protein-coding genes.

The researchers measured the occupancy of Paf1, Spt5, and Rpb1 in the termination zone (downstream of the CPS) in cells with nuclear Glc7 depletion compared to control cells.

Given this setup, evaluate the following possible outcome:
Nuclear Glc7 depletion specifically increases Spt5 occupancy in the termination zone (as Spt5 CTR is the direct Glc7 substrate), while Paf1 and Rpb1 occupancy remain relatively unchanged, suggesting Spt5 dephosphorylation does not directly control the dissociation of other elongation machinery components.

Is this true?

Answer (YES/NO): NO